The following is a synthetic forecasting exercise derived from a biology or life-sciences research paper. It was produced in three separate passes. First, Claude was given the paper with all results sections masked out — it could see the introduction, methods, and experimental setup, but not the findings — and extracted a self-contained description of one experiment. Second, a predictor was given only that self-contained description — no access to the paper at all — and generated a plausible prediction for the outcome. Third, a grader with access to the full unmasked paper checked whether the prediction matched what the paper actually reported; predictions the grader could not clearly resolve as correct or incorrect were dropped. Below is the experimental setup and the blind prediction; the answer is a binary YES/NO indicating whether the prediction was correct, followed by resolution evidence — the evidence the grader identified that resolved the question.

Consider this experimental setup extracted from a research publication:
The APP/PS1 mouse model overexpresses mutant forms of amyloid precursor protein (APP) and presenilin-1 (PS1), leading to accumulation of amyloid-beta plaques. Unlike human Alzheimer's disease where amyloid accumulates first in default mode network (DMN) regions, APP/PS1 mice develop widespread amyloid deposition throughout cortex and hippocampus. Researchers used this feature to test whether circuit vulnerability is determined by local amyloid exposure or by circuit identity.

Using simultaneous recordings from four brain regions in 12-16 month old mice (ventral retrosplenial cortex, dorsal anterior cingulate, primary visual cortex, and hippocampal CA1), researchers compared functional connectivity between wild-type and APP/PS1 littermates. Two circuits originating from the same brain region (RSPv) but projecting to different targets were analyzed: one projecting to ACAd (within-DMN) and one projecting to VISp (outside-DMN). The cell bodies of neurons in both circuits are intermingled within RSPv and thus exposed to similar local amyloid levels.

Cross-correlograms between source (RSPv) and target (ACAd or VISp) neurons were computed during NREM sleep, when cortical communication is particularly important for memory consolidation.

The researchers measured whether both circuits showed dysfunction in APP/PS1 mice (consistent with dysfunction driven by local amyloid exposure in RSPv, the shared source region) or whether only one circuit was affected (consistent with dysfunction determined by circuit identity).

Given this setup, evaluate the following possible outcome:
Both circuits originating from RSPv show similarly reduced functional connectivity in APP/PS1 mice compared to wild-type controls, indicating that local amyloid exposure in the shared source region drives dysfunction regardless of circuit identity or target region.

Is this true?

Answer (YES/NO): NO